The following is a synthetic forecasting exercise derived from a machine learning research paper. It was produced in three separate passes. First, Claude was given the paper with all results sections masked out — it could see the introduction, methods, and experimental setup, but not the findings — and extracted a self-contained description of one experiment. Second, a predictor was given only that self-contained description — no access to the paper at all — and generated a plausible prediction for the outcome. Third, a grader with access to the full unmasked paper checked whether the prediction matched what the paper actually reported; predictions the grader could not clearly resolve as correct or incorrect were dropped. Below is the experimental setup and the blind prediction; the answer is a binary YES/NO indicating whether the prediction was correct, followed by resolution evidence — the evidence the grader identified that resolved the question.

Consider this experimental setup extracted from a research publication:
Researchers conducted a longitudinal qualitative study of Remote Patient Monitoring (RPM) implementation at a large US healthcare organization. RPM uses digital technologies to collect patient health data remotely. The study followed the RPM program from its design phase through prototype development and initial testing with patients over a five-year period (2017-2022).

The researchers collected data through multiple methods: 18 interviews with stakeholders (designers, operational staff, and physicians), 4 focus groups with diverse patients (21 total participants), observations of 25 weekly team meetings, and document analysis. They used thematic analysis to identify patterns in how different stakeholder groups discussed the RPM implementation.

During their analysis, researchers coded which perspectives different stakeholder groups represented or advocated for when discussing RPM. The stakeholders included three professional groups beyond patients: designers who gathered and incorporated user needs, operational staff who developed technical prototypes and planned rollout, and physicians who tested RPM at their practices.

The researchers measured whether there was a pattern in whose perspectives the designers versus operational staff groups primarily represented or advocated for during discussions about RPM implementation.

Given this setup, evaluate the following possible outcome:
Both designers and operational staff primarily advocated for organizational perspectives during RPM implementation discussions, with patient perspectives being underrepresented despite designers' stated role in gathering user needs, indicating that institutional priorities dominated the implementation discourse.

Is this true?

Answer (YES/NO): NO